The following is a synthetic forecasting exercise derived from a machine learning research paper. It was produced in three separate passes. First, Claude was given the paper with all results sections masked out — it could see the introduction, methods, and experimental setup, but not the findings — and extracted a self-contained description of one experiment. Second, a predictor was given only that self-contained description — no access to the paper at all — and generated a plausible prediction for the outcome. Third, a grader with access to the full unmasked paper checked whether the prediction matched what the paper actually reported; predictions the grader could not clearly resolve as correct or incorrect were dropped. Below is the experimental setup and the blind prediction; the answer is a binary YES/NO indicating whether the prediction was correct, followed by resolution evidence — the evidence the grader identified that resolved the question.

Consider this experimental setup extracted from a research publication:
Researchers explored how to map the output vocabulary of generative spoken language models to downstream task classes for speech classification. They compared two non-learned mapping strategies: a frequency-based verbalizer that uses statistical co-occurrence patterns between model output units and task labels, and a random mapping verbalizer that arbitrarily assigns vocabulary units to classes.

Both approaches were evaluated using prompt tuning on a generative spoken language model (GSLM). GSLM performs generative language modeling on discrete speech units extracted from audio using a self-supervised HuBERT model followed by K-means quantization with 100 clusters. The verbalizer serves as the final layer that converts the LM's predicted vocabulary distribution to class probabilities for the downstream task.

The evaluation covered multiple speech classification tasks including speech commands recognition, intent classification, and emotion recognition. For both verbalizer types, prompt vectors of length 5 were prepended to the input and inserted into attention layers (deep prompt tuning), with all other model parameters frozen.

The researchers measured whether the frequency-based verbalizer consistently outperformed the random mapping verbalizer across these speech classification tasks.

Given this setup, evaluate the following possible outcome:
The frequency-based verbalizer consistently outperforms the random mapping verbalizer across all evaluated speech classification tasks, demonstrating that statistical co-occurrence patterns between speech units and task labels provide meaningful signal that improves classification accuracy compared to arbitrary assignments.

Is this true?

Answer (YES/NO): NO